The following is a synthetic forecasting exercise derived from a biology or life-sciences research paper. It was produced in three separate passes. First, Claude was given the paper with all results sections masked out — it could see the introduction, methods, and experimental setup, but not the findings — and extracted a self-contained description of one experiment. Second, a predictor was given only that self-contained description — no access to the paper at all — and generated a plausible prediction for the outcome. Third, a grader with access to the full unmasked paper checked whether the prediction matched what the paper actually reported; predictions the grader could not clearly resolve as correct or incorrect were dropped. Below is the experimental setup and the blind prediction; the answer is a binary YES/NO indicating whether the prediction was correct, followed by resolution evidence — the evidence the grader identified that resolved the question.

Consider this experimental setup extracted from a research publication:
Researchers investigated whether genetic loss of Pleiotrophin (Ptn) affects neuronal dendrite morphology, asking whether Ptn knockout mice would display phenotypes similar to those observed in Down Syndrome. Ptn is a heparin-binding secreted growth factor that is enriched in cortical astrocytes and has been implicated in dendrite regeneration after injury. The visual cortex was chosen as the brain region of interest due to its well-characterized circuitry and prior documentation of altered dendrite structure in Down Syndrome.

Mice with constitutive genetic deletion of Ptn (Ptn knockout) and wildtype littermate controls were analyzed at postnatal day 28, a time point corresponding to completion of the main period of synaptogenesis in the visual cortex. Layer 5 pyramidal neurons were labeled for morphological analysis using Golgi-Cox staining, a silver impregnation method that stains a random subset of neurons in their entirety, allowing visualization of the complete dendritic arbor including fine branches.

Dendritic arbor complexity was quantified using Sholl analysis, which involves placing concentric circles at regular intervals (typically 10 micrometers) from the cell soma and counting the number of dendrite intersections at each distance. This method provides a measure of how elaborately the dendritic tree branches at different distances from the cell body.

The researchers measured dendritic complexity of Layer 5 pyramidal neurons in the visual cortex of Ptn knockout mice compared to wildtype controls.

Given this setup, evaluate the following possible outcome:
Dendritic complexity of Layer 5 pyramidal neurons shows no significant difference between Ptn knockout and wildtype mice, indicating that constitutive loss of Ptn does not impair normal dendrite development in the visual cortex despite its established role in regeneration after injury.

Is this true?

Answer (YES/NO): NO